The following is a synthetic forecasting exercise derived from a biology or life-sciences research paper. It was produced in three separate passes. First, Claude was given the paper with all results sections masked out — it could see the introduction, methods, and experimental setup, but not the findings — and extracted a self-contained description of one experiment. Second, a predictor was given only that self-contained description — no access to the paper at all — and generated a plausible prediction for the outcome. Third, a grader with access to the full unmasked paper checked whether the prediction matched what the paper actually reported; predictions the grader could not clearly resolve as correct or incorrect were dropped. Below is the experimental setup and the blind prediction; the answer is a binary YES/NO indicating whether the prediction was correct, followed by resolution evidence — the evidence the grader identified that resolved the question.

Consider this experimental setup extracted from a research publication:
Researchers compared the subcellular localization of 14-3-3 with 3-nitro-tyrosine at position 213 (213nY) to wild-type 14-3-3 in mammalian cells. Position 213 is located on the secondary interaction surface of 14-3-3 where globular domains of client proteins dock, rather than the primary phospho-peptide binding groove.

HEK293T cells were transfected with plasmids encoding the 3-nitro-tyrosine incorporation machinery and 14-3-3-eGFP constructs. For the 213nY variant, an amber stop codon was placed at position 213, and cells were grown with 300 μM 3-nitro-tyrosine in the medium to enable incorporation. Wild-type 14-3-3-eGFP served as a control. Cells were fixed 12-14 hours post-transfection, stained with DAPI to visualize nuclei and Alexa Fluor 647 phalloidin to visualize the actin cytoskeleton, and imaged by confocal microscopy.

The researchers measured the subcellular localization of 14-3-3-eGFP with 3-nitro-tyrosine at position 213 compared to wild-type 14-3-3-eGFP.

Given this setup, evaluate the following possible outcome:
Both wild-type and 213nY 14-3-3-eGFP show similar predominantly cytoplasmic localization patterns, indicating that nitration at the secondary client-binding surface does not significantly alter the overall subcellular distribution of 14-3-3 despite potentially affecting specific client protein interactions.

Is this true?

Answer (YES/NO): YES